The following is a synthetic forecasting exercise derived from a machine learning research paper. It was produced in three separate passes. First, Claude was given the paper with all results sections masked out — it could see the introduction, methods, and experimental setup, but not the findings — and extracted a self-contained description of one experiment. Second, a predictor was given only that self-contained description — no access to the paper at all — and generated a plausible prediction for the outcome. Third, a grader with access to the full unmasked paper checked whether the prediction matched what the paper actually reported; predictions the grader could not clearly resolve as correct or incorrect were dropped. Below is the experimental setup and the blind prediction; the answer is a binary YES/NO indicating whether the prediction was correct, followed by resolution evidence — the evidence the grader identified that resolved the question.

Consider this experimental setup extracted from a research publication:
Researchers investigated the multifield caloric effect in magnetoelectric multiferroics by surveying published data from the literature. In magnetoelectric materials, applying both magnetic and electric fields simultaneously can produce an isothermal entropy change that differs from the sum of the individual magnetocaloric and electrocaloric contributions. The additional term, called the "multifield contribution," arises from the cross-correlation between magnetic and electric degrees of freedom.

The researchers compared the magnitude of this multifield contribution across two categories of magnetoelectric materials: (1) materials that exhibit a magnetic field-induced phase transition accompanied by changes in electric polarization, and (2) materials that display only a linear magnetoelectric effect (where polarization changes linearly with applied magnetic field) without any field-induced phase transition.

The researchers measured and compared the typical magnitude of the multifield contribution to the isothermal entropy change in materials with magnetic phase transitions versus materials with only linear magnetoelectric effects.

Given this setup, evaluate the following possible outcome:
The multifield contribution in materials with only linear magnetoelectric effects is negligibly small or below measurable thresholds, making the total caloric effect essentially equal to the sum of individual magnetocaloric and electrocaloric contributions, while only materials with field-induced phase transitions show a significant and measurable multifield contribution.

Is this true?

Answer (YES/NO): NO